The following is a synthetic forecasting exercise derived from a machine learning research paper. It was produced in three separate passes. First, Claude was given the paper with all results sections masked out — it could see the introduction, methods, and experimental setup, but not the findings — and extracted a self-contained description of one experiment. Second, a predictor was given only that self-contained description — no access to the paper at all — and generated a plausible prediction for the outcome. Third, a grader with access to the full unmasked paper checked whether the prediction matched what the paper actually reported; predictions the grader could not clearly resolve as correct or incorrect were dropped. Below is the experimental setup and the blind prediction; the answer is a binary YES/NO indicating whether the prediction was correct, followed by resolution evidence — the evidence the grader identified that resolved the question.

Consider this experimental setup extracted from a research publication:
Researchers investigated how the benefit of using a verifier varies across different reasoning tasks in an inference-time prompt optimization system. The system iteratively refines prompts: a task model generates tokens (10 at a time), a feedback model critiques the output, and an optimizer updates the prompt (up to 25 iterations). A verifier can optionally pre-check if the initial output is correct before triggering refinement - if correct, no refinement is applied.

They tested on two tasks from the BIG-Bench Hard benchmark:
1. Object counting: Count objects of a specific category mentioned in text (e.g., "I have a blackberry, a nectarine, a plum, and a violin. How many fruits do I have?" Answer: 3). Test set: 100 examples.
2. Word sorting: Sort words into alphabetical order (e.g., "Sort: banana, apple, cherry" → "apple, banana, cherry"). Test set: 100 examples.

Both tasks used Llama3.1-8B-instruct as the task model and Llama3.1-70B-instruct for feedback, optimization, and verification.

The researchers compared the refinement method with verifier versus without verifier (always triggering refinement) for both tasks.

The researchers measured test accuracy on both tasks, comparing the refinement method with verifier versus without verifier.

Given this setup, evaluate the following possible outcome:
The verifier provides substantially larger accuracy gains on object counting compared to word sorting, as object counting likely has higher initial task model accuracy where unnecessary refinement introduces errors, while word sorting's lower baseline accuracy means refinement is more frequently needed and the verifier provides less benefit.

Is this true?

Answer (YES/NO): YES